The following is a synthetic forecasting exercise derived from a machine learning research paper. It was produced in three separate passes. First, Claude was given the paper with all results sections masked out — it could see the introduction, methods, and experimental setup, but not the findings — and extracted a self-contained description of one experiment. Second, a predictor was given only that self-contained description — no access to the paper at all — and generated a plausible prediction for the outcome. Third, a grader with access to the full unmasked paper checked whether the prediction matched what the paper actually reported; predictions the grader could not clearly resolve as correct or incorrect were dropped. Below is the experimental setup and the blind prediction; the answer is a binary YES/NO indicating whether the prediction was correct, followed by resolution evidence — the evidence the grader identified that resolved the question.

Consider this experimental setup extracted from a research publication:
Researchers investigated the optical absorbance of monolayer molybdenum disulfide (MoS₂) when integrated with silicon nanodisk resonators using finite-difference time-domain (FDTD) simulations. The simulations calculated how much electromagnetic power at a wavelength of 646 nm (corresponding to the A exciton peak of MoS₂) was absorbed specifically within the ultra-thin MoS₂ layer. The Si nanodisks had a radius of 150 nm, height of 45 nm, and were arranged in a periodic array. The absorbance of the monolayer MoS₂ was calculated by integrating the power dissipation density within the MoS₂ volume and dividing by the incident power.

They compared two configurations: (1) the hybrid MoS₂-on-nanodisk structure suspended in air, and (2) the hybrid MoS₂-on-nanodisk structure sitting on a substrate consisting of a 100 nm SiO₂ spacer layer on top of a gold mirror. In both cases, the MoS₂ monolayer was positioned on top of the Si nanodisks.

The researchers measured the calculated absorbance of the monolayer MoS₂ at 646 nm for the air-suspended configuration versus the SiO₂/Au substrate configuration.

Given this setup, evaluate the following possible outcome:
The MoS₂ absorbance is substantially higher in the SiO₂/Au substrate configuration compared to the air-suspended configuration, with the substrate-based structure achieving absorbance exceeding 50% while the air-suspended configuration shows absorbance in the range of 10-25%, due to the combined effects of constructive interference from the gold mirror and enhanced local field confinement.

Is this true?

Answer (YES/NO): NO